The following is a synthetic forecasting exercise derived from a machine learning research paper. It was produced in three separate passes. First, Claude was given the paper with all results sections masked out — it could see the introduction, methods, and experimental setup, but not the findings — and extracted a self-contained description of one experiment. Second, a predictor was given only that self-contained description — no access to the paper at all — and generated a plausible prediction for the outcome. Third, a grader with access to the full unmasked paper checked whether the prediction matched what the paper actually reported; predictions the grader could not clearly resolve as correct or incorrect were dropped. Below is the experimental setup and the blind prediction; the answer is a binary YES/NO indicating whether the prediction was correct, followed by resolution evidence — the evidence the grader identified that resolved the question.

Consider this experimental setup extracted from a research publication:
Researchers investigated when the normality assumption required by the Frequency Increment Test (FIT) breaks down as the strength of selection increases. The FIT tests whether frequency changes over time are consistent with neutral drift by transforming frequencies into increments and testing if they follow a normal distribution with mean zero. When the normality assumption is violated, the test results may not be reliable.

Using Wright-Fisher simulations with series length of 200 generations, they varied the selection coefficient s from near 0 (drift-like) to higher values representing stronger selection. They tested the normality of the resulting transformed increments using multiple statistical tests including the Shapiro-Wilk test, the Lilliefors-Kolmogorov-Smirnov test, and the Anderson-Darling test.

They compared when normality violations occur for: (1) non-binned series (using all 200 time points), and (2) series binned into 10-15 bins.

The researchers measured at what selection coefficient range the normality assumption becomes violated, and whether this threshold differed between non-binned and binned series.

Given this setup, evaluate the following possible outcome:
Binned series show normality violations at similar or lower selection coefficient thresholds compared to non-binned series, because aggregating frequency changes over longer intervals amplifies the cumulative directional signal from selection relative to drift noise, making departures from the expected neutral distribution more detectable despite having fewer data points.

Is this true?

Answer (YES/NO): NO